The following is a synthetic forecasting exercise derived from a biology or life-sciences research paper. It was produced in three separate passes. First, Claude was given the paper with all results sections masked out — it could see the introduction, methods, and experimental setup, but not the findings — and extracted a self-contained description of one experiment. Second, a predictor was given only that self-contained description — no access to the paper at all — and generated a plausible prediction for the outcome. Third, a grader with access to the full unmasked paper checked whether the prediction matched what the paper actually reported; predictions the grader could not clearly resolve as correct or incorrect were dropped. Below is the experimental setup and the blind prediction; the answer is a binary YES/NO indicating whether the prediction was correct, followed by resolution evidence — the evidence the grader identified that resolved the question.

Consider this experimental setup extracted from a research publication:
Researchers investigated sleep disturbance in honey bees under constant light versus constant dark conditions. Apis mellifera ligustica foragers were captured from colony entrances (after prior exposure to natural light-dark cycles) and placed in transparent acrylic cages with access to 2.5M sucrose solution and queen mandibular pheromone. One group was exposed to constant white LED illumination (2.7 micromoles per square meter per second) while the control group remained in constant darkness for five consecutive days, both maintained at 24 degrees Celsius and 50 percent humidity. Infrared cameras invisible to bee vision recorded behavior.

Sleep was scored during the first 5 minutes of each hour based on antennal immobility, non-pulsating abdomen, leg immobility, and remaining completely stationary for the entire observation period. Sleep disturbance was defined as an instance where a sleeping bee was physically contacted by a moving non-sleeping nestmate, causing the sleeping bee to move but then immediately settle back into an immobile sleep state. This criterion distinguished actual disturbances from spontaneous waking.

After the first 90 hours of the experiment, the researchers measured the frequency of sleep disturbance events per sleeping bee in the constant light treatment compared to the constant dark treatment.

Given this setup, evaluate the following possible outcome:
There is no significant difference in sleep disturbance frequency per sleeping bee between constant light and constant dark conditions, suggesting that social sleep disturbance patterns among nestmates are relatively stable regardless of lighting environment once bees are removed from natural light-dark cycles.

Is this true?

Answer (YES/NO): NO